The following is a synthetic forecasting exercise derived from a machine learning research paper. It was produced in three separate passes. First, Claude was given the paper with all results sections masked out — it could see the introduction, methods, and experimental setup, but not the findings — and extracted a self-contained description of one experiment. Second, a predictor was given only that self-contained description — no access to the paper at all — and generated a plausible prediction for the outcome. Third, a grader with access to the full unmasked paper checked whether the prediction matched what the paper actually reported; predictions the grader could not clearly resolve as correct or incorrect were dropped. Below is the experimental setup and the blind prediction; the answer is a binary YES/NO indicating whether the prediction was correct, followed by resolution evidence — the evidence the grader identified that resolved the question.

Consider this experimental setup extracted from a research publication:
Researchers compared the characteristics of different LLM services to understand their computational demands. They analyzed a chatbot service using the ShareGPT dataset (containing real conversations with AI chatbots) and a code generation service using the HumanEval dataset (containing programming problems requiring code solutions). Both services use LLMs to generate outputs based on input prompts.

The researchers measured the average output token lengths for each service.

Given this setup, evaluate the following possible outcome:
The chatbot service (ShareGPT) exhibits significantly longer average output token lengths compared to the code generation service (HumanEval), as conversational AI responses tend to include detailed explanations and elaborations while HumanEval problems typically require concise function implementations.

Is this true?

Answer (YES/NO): YES